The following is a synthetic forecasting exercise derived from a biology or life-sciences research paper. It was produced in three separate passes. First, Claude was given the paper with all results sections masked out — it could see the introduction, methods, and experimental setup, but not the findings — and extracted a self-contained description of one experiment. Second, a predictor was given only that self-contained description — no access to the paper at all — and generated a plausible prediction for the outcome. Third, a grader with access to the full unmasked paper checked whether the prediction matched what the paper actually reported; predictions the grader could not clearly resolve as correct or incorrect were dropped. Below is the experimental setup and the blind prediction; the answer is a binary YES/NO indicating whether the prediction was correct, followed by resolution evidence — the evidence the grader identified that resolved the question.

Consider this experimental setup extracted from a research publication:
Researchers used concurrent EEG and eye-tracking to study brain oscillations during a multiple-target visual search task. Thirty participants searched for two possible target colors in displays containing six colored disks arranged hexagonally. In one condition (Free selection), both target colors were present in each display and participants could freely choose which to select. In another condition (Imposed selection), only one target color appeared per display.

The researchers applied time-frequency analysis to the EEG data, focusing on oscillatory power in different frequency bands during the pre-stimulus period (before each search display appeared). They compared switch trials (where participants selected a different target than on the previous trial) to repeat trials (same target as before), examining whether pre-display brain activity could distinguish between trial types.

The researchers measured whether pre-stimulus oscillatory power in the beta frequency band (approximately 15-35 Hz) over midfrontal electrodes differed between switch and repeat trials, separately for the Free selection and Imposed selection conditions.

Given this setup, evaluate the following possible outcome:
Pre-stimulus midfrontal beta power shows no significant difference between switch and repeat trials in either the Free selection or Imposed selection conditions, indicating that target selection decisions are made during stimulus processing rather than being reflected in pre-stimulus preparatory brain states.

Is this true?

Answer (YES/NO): NO